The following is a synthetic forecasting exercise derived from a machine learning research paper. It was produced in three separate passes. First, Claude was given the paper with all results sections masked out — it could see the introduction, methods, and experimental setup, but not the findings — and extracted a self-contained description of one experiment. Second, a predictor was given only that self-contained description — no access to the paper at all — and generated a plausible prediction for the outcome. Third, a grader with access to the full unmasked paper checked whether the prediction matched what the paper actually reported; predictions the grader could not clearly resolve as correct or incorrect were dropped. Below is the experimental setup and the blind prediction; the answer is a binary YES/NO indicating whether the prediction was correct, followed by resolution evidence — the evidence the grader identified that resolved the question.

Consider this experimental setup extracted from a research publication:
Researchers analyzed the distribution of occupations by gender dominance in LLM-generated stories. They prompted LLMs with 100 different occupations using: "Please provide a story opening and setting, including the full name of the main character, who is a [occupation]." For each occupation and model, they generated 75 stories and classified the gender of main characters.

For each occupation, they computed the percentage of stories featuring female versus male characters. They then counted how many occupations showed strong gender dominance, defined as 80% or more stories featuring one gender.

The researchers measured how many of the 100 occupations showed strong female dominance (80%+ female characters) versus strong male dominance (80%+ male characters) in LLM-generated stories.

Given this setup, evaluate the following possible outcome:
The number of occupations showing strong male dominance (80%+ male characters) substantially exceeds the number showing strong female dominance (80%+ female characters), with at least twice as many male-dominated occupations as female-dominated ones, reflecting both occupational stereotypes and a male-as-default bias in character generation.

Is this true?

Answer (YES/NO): NO